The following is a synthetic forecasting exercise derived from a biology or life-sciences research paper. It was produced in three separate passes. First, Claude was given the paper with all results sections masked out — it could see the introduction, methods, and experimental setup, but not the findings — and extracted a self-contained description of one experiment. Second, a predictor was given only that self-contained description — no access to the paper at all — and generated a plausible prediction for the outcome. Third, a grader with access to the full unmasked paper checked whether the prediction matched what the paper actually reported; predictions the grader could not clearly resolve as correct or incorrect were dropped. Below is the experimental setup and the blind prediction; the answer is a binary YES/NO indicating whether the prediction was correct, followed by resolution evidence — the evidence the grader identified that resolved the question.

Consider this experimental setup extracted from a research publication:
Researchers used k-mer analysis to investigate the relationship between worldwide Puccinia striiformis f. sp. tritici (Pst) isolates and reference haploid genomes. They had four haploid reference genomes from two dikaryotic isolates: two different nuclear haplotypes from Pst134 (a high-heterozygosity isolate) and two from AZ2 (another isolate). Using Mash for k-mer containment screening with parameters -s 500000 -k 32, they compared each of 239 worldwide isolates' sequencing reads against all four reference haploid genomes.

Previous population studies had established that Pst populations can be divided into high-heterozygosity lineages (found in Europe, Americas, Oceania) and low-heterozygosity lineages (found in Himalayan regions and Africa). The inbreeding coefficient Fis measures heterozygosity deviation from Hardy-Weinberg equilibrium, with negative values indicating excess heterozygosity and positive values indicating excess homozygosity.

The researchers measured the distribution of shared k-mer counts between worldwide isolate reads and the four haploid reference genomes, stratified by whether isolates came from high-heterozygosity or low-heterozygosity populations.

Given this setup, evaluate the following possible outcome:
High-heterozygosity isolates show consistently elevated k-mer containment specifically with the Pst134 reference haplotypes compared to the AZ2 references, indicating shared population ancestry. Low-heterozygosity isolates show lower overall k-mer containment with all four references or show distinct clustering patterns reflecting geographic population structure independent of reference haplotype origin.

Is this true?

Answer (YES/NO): NO